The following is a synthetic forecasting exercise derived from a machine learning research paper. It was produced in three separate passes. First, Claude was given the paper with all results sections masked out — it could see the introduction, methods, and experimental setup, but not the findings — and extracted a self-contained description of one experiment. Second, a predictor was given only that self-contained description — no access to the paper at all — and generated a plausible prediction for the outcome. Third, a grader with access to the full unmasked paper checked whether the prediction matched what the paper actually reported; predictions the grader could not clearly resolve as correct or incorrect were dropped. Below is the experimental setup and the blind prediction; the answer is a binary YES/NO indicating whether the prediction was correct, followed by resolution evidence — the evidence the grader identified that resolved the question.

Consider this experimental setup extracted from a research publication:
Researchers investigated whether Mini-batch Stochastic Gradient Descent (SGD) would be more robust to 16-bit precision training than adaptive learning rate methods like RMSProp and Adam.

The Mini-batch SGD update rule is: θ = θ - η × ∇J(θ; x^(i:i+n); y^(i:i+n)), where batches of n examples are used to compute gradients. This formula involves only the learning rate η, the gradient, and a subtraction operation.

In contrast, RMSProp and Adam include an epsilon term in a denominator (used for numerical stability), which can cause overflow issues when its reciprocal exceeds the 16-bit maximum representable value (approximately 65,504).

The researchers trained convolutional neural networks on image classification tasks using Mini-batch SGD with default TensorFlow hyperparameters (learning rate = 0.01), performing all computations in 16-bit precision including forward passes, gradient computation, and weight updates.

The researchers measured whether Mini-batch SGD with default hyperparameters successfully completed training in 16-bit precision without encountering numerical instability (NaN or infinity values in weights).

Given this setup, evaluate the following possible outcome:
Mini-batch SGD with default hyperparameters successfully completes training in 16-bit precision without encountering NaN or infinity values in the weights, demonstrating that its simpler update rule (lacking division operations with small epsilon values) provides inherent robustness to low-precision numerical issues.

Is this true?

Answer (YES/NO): YES